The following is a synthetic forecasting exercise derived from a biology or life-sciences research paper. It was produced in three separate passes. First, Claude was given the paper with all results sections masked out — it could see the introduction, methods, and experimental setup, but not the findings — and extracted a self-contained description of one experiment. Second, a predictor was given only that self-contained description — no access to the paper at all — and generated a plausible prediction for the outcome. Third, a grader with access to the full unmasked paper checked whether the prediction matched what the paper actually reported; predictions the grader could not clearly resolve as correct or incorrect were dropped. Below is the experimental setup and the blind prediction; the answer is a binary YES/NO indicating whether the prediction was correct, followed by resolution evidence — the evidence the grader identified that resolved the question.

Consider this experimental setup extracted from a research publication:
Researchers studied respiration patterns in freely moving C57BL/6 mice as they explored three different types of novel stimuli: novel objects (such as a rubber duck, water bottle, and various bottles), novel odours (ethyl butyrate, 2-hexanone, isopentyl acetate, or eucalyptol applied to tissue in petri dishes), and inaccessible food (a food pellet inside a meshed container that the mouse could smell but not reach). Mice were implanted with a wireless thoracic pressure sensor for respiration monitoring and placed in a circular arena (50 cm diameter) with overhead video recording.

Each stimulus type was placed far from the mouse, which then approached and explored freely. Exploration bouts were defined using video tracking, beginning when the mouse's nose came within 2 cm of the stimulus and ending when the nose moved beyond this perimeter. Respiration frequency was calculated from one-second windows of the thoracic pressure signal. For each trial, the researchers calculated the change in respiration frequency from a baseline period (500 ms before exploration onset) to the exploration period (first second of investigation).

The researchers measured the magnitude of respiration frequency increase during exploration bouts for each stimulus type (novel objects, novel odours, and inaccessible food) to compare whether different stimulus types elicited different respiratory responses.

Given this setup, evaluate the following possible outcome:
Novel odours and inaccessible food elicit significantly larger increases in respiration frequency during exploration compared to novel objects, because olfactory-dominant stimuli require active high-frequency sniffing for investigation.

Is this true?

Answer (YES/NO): NO